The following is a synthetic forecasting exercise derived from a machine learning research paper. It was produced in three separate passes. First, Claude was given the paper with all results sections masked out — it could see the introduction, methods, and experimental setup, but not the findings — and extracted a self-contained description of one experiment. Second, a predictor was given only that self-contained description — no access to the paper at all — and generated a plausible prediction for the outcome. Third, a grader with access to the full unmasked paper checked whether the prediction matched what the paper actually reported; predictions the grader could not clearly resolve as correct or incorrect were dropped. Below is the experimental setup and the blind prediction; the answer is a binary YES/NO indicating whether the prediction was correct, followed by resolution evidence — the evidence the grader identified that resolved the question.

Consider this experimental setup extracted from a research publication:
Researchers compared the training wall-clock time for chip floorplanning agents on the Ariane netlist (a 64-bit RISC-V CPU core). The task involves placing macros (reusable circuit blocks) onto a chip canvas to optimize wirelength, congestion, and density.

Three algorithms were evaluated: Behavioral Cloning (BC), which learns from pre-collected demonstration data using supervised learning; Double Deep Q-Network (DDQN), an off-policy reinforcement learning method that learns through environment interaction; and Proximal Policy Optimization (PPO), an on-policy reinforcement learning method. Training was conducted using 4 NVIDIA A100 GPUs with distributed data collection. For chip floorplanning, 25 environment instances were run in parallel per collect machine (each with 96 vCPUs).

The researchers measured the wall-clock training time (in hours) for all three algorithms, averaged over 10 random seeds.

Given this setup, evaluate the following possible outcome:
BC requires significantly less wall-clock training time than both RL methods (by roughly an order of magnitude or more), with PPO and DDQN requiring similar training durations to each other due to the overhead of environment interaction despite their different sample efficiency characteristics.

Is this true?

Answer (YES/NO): YES